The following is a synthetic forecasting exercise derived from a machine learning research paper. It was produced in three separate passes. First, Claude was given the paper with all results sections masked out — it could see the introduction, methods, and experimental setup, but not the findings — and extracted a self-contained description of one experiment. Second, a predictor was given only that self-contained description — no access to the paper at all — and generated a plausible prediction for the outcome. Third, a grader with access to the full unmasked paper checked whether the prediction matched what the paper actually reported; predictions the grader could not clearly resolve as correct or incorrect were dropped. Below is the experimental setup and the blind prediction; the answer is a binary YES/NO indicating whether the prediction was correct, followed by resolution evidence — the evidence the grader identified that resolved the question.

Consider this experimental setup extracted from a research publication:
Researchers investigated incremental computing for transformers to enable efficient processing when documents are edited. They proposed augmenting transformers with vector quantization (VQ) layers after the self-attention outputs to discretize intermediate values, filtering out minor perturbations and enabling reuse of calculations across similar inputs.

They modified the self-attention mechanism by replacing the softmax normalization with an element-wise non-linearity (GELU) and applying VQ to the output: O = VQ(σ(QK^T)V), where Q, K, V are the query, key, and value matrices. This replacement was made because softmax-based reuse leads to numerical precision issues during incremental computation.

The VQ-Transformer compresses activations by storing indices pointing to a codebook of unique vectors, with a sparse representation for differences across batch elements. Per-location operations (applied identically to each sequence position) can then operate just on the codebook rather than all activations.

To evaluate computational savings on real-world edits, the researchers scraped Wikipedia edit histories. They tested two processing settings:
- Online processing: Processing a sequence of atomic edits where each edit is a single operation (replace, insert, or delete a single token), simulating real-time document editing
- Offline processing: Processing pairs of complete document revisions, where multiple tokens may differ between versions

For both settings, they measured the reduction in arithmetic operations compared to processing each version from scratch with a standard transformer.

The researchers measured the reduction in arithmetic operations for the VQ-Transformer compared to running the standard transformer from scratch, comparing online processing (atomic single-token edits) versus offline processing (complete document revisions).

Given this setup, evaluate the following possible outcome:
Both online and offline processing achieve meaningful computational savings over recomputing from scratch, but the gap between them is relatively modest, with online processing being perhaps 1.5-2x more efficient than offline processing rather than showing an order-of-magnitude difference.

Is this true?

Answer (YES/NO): NO